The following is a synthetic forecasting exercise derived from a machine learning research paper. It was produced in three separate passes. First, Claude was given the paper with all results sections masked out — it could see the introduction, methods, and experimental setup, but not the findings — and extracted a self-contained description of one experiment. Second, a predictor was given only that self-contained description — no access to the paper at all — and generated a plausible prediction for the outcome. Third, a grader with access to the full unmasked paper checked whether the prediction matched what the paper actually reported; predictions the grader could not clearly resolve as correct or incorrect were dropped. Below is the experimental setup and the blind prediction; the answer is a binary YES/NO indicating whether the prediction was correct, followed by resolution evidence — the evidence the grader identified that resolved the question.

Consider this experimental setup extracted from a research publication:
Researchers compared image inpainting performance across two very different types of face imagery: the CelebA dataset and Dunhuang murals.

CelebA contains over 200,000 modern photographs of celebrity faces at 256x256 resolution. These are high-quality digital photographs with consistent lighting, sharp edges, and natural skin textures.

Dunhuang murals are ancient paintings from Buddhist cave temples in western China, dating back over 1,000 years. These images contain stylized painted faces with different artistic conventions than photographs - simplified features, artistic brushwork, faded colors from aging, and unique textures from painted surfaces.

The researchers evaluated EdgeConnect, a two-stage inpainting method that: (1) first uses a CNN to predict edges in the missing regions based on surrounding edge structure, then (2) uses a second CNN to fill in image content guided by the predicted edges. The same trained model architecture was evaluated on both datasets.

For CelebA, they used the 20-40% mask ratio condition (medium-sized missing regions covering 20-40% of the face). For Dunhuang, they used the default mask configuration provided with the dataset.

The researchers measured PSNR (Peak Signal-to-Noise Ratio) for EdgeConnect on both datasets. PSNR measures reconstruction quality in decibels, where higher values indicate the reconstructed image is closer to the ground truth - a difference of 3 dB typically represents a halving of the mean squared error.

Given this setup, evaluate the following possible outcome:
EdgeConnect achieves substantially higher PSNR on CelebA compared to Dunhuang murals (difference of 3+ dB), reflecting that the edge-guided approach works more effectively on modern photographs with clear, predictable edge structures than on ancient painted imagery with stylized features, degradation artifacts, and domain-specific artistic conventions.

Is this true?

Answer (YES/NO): NO